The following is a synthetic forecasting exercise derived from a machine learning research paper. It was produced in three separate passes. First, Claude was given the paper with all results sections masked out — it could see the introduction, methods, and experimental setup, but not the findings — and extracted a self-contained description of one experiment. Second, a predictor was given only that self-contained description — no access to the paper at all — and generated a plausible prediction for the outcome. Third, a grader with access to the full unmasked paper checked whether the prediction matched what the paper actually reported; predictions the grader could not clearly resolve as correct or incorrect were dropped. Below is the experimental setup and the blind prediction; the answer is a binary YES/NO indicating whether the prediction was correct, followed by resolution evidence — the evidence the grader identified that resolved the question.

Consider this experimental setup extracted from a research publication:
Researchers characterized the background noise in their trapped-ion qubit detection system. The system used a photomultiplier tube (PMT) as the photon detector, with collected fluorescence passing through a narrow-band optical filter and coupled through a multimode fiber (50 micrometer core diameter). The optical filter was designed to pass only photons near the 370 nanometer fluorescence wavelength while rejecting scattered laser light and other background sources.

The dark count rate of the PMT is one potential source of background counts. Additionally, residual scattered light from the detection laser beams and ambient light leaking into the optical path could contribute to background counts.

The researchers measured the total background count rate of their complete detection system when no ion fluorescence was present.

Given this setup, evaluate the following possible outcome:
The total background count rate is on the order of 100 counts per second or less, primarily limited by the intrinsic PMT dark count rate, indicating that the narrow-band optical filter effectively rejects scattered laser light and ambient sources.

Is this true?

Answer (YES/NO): YES